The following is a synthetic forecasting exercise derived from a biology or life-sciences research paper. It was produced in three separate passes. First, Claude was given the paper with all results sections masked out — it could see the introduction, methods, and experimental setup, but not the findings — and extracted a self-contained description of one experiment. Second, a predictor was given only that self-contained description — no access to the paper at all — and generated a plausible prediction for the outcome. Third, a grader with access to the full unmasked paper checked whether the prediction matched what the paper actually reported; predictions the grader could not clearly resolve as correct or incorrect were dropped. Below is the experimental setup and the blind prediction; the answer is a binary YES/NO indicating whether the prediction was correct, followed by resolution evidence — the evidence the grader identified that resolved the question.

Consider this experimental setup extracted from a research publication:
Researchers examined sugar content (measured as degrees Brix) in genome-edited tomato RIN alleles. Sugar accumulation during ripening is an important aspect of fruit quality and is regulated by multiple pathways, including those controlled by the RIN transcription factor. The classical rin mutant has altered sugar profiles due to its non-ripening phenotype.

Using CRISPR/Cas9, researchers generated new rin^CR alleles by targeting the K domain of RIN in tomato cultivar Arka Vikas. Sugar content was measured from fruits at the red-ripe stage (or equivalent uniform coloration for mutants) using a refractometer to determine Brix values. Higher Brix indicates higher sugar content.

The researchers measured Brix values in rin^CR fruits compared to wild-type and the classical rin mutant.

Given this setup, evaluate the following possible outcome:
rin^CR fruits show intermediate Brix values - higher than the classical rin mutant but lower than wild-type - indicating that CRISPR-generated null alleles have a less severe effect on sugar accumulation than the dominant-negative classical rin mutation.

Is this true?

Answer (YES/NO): NO